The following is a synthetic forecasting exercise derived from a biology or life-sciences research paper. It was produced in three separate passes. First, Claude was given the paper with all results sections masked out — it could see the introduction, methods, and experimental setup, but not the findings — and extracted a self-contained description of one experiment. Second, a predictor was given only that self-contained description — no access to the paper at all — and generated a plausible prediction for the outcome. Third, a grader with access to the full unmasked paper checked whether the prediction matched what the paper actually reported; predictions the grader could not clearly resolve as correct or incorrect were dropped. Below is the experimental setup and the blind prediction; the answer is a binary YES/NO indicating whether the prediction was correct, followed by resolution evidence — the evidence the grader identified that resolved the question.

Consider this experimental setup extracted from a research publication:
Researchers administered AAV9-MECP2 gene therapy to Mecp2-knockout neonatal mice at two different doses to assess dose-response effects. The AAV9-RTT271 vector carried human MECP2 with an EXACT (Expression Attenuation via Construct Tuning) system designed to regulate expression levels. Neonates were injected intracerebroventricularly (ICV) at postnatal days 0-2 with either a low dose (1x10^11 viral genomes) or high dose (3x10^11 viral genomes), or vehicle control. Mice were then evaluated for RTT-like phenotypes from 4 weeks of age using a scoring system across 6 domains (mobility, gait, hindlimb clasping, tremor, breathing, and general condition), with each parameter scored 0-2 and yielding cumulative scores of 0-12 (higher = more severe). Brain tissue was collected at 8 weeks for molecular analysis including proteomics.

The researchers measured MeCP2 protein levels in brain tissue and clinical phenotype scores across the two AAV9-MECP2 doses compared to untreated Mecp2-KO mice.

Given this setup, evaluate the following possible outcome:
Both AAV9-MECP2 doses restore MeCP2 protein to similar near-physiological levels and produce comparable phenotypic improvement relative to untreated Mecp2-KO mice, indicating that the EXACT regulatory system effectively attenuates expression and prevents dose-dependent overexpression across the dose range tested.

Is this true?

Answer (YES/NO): YES